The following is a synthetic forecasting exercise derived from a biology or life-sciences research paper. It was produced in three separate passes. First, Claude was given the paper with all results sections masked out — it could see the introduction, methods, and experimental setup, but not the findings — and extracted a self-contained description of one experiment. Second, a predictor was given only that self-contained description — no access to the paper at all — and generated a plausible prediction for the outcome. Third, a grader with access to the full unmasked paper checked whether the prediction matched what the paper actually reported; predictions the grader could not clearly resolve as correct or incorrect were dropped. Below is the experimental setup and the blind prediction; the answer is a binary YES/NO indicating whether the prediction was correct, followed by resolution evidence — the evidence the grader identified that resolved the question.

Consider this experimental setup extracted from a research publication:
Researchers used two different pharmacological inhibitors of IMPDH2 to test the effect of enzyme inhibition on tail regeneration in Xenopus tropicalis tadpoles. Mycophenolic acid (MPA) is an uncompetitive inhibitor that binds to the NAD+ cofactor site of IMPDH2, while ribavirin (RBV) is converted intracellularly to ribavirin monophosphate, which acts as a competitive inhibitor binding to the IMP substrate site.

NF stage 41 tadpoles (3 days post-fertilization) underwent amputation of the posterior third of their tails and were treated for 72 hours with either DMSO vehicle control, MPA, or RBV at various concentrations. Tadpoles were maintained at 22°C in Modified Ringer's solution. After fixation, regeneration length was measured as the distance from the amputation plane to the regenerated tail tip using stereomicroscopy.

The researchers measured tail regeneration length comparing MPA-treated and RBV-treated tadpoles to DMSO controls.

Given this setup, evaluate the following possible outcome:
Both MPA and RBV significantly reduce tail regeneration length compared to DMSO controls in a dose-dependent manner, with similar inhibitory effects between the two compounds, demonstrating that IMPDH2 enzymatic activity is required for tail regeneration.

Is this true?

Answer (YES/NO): NO